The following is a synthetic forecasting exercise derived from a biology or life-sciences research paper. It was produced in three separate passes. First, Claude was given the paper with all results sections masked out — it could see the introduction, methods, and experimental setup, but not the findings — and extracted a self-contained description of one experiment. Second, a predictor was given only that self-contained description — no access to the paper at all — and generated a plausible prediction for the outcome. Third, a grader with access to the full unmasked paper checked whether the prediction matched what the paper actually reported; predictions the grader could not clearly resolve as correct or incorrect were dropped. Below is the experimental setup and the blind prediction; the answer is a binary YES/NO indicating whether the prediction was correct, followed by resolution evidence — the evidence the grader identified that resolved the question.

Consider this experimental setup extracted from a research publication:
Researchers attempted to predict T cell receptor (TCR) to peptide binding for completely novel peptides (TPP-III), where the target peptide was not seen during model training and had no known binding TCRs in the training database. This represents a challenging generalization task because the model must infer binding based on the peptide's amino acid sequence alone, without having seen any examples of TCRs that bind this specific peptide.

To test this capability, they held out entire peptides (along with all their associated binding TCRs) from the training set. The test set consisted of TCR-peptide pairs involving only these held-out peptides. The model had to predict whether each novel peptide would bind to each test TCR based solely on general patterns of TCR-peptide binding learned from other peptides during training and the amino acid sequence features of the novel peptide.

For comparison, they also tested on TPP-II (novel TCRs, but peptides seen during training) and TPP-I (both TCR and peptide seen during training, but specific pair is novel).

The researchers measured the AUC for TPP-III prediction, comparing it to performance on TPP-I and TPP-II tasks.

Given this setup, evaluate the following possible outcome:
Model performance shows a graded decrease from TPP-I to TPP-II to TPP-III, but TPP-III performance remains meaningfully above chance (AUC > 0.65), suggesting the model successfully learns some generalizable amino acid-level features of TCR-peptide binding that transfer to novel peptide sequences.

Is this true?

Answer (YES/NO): YES